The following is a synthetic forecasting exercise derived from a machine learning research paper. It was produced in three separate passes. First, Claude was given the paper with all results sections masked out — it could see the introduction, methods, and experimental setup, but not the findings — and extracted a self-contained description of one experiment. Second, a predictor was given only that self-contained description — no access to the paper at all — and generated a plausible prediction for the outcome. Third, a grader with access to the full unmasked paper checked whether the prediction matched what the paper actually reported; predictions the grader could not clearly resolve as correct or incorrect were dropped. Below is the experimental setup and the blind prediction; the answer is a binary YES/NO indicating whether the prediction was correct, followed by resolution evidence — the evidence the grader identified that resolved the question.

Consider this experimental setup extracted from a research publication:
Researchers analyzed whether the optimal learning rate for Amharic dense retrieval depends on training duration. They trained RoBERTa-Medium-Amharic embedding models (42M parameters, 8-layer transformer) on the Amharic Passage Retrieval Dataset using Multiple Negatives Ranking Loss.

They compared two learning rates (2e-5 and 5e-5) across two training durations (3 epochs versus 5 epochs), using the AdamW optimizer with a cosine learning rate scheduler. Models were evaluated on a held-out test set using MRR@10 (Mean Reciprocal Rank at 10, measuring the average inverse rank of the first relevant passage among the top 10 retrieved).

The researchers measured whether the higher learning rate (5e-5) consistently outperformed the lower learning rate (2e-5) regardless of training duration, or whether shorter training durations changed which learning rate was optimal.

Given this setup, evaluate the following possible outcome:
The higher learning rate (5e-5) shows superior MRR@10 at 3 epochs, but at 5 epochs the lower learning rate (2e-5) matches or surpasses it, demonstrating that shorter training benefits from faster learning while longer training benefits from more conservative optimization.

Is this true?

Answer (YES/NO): NO